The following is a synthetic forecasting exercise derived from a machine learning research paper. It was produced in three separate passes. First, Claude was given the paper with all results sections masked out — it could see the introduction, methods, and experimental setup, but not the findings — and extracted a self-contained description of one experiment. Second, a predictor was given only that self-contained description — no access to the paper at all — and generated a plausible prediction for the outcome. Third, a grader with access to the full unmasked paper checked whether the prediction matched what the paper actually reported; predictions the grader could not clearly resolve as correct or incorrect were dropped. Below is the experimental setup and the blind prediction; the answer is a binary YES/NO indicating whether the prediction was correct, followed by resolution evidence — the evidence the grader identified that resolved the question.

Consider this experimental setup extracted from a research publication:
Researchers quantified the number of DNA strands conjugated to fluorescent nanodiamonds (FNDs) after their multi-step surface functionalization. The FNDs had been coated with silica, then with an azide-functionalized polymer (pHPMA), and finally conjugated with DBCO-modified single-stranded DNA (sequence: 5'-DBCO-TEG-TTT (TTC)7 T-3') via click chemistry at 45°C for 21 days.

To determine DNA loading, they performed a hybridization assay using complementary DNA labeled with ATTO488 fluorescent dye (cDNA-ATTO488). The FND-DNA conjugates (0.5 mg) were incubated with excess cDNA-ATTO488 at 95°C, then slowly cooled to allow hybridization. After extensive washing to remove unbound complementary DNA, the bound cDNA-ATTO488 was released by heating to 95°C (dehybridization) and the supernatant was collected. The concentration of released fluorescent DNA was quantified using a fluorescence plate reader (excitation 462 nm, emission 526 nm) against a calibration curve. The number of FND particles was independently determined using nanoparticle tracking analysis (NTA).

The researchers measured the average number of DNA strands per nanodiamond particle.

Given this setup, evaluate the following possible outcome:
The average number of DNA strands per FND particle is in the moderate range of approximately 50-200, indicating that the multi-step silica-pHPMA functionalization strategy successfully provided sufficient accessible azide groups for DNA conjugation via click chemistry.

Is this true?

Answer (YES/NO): YES